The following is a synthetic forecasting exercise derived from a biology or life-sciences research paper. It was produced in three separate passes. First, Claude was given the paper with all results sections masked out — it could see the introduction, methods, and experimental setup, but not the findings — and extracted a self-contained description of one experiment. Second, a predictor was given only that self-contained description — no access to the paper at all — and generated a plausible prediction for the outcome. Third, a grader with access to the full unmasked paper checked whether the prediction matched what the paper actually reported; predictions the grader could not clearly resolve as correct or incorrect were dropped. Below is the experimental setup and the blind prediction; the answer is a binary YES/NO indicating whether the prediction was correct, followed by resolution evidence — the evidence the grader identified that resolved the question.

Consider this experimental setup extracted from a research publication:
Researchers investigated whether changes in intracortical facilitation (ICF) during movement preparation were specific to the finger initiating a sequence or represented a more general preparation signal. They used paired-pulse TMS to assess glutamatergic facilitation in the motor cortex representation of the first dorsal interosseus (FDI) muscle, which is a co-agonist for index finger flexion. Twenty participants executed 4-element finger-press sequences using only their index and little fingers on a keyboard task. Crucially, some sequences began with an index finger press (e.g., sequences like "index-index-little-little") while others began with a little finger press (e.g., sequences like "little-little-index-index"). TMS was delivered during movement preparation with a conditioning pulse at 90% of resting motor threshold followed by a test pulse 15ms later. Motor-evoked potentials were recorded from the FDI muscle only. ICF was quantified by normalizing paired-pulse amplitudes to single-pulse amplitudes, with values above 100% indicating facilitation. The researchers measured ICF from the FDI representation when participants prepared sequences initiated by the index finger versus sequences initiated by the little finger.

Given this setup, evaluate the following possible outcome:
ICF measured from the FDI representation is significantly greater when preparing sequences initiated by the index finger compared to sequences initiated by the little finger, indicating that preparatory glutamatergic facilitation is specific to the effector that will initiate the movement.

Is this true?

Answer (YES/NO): YES